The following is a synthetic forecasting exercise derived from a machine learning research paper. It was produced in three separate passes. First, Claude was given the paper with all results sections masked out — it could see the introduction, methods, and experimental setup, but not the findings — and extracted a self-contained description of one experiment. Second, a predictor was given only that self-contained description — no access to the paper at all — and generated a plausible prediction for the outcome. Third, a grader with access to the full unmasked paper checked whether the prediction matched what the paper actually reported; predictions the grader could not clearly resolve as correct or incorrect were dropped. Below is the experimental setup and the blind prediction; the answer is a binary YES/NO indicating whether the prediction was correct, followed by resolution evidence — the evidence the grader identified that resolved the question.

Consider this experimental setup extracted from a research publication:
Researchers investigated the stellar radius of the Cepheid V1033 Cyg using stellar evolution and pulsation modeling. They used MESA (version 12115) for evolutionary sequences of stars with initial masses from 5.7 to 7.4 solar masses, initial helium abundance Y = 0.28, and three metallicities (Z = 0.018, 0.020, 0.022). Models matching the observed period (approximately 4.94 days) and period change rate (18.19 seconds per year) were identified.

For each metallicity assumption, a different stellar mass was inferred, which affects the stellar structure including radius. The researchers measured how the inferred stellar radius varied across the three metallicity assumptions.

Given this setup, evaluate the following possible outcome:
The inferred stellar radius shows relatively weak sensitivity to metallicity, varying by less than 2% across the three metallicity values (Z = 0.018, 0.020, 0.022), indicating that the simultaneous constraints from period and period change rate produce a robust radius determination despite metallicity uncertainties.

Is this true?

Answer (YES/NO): NO